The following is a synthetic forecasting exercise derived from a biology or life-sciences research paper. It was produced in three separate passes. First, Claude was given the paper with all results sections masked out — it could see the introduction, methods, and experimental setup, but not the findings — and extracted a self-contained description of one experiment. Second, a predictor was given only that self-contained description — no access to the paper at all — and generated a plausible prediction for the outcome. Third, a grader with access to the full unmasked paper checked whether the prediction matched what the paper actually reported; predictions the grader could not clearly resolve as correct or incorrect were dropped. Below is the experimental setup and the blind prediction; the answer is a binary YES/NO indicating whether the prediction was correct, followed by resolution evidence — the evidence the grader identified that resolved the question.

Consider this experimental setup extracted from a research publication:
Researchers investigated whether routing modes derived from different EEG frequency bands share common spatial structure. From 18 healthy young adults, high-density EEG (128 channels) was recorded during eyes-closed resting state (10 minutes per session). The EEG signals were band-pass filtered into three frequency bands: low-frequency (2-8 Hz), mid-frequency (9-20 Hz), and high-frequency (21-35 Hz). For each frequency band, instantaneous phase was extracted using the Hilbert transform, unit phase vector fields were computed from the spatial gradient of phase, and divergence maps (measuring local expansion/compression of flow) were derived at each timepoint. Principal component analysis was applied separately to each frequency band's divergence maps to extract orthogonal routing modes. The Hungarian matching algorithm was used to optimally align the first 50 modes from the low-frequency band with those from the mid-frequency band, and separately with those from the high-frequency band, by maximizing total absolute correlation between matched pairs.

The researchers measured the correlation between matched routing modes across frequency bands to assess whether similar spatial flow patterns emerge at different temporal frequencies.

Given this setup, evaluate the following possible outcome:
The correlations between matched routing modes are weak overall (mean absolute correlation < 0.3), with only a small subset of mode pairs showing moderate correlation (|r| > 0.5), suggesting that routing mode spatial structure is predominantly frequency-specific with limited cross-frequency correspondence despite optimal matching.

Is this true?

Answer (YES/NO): NO